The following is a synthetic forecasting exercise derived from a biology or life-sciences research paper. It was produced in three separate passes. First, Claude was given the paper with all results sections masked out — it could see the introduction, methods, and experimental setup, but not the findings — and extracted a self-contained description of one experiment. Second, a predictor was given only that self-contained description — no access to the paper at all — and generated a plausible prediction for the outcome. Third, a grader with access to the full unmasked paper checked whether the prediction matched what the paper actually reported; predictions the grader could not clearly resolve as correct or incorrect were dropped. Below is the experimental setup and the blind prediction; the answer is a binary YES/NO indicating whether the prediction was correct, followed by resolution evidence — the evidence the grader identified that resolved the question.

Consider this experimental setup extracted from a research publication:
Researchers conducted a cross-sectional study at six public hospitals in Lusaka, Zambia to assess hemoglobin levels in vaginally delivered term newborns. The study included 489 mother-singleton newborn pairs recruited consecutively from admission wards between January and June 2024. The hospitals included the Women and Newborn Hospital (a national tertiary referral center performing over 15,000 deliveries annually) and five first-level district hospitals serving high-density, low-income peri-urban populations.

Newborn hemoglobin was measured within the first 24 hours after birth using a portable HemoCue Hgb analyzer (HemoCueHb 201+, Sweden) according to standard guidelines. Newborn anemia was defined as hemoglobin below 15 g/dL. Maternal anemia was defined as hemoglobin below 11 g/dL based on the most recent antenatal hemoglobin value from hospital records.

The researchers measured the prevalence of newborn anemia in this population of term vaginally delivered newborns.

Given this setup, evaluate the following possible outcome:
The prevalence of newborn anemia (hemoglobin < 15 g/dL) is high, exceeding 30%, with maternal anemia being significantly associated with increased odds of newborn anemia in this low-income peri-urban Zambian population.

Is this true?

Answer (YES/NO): NO